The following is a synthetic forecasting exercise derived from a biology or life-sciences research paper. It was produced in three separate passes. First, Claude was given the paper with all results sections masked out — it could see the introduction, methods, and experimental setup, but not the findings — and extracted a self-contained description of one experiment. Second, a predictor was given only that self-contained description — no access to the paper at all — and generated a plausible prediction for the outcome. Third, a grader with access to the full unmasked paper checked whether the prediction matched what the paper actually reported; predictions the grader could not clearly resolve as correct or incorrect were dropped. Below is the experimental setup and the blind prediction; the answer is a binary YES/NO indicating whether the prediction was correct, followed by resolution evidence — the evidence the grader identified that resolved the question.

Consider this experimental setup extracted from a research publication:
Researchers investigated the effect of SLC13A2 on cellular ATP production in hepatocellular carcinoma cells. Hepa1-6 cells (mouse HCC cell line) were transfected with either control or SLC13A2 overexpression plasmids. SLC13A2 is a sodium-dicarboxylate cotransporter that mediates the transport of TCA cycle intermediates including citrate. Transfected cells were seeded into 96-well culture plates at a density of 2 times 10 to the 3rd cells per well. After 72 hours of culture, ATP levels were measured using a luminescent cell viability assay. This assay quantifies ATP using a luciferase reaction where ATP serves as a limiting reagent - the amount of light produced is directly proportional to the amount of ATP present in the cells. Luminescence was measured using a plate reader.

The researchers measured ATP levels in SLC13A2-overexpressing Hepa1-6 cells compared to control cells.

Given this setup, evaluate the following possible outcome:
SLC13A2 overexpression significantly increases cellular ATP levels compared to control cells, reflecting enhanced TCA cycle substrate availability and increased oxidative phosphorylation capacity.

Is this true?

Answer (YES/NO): NO